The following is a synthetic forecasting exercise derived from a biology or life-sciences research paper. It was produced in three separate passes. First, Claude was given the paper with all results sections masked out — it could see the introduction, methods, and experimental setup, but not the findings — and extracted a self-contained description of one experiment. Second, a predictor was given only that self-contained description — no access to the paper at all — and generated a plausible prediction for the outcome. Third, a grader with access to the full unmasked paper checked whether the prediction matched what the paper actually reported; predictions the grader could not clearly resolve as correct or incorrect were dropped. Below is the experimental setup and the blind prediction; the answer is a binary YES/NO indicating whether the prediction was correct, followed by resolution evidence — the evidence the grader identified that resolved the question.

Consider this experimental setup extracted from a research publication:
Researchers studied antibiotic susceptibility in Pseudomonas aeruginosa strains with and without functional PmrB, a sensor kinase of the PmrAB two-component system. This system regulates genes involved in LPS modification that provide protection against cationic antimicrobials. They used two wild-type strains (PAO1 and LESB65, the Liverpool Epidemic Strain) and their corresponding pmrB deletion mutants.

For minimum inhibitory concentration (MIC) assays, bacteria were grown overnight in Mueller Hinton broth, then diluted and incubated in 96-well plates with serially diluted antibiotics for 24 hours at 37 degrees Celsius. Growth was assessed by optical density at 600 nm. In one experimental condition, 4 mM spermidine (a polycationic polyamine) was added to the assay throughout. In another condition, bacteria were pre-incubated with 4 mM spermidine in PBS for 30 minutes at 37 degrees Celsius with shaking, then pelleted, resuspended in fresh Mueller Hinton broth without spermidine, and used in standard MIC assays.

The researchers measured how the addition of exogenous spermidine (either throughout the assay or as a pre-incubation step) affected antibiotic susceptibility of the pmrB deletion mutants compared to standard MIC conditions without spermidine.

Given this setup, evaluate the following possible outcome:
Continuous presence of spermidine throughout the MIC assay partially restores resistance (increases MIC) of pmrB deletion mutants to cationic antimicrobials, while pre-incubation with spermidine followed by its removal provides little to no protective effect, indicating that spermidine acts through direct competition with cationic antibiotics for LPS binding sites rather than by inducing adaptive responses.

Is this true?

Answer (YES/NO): NO